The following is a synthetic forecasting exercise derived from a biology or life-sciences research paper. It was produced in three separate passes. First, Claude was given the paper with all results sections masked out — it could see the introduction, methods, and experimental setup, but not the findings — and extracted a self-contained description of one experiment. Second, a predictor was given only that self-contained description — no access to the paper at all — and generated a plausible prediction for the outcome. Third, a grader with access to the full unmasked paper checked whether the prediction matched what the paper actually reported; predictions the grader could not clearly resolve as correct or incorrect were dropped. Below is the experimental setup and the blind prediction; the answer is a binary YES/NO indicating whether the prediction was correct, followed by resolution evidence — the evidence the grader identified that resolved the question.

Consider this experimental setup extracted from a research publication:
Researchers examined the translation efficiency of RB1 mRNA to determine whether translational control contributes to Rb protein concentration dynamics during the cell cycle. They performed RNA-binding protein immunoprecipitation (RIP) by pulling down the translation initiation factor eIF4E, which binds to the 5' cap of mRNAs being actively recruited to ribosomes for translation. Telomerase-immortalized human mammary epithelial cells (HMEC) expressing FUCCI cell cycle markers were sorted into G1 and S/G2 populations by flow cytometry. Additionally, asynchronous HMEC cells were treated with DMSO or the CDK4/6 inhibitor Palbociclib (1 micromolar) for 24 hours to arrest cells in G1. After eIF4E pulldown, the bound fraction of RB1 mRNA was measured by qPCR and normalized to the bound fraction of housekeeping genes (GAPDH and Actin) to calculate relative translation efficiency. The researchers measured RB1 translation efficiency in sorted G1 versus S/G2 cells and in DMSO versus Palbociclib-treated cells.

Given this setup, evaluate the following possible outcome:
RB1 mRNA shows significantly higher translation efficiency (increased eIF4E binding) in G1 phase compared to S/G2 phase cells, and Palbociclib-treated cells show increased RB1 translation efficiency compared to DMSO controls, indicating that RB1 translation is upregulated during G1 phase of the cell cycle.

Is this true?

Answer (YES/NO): NO